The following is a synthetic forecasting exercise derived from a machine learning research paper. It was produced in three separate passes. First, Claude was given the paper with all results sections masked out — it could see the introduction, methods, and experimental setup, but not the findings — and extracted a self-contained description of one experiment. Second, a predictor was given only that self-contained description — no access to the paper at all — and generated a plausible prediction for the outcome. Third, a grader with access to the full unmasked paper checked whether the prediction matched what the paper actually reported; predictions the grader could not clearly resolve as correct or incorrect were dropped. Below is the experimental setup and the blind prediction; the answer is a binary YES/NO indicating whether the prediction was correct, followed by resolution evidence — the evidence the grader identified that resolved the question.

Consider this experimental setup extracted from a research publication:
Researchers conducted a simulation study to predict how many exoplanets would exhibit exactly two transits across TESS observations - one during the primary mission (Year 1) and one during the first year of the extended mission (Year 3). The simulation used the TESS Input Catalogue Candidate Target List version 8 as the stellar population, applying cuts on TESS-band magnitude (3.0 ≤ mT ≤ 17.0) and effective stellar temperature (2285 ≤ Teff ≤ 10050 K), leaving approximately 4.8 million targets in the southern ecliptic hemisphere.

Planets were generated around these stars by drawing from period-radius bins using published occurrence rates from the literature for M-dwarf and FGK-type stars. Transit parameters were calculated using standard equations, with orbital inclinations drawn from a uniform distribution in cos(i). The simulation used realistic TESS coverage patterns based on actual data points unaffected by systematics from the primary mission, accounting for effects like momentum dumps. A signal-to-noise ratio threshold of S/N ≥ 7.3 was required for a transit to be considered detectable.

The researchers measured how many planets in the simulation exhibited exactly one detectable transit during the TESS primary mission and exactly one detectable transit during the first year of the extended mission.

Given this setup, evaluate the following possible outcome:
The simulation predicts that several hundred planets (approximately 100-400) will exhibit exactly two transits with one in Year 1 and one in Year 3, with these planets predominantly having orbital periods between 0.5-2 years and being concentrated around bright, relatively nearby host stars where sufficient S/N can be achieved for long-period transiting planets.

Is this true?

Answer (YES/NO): NO